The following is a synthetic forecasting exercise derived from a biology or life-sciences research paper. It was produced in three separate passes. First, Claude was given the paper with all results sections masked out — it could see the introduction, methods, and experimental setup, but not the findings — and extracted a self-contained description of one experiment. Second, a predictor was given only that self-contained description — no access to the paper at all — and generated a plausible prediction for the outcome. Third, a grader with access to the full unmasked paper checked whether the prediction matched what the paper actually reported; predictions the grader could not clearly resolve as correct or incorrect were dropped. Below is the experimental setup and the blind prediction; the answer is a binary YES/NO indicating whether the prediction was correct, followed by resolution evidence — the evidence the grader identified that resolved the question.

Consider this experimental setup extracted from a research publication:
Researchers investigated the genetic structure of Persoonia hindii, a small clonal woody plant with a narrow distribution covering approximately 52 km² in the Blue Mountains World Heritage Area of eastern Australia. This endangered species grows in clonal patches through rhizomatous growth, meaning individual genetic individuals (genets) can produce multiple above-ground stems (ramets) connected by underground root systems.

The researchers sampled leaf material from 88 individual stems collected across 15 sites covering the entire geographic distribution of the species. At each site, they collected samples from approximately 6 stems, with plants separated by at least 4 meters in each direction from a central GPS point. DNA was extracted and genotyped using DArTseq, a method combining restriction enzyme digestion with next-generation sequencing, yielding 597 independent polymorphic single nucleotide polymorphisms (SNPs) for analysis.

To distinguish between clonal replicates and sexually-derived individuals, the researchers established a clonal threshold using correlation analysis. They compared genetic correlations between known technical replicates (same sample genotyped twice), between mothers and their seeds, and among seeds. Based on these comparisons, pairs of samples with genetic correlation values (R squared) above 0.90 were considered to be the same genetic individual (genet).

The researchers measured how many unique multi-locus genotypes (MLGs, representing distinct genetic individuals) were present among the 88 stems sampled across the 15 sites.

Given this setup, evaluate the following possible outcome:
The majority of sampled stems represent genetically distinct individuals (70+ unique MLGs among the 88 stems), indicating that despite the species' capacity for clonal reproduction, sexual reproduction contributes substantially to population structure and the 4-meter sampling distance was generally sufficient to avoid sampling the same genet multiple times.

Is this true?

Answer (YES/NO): NO